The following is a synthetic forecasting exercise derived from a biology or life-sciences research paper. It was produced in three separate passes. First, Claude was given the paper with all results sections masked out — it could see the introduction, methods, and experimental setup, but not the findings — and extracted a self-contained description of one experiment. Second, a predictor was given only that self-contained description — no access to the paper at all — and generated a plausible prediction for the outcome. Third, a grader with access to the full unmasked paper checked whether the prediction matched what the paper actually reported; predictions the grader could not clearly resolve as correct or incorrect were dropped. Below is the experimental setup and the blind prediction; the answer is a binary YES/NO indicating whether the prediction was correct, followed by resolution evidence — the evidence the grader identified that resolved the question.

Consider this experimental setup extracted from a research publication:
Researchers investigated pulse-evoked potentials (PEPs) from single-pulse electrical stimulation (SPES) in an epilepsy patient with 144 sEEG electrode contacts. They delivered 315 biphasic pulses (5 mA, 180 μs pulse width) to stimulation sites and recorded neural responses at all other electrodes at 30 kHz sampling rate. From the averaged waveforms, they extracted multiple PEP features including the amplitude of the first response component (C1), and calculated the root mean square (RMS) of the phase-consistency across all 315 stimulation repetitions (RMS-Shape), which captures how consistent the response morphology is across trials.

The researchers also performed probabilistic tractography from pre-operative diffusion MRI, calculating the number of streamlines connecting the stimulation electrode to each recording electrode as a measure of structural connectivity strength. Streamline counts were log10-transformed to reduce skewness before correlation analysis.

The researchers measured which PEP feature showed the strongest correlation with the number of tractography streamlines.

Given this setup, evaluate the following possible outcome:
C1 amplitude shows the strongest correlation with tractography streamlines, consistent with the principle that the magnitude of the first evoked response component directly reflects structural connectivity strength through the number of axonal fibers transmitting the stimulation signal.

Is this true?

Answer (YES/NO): NO